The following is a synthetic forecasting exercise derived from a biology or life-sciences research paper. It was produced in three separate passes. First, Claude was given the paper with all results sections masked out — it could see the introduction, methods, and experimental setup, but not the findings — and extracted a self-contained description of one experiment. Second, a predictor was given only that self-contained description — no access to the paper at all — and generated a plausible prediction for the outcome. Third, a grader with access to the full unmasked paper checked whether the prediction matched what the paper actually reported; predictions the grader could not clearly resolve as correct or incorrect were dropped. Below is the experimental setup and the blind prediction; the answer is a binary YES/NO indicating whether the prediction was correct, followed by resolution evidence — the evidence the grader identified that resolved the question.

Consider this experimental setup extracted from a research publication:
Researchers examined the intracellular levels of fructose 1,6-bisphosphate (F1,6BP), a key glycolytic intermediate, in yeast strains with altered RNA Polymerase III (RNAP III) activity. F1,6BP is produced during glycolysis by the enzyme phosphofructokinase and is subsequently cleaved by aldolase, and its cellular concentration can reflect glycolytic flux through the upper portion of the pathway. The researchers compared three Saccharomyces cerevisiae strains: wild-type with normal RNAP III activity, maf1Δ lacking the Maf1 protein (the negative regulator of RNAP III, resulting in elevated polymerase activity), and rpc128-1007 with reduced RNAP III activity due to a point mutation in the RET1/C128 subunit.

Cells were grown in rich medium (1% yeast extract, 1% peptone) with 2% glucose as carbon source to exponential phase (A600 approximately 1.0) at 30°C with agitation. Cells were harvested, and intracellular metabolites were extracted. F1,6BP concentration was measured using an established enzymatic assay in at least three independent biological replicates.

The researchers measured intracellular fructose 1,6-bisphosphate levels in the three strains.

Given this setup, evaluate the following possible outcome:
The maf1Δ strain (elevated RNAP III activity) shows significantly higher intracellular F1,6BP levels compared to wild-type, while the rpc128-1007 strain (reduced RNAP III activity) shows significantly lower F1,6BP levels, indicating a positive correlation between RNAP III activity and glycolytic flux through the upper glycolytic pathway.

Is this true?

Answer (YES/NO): NO